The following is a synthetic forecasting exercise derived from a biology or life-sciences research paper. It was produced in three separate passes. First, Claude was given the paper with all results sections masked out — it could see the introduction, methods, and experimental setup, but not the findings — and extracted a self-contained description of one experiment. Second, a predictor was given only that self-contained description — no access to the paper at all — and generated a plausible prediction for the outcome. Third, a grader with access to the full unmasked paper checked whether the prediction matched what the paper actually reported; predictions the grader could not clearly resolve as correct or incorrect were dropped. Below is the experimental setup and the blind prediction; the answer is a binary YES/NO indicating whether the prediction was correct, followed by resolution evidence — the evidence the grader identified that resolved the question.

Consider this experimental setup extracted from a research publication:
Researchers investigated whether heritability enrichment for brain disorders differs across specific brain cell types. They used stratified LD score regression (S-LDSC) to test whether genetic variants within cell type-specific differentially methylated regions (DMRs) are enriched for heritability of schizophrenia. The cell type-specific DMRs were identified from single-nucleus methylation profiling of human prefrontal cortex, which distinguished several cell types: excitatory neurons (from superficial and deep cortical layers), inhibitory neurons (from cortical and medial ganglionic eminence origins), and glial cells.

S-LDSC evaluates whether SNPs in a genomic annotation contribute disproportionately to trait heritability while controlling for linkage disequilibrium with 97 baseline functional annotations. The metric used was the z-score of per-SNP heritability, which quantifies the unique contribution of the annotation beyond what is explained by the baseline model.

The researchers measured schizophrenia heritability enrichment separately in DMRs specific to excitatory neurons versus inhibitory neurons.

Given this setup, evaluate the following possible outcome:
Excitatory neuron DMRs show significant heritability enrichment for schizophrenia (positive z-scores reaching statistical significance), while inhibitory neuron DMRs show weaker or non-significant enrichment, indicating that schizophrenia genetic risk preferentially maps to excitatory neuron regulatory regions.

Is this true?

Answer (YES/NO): YES